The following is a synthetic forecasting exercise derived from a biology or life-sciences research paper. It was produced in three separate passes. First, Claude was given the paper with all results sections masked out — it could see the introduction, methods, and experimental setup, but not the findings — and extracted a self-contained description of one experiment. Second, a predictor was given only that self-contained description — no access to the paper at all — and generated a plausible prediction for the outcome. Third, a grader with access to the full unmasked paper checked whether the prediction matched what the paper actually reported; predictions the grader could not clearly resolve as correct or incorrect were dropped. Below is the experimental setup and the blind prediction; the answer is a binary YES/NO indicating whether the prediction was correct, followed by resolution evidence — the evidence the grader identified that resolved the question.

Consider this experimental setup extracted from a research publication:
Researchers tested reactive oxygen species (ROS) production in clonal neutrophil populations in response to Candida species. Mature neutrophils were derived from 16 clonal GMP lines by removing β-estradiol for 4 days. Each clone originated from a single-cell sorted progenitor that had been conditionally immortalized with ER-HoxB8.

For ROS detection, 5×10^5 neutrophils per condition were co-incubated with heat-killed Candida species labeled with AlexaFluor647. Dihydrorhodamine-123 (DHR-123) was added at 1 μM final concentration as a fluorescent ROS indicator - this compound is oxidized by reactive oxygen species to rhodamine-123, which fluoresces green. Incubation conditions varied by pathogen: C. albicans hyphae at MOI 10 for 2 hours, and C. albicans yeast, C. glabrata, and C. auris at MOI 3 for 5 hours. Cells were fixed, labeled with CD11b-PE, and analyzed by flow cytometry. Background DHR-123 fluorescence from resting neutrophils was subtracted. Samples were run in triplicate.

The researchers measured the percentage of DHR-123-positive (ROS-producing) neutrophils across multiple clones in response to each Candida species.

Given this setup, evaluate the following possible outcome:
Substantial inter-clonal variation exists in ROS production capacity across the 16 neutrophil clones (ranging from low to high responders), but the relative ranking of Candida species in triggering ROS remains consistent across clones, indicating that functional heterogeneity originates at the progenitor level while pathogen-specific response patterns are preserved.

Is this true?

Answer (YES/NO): NO